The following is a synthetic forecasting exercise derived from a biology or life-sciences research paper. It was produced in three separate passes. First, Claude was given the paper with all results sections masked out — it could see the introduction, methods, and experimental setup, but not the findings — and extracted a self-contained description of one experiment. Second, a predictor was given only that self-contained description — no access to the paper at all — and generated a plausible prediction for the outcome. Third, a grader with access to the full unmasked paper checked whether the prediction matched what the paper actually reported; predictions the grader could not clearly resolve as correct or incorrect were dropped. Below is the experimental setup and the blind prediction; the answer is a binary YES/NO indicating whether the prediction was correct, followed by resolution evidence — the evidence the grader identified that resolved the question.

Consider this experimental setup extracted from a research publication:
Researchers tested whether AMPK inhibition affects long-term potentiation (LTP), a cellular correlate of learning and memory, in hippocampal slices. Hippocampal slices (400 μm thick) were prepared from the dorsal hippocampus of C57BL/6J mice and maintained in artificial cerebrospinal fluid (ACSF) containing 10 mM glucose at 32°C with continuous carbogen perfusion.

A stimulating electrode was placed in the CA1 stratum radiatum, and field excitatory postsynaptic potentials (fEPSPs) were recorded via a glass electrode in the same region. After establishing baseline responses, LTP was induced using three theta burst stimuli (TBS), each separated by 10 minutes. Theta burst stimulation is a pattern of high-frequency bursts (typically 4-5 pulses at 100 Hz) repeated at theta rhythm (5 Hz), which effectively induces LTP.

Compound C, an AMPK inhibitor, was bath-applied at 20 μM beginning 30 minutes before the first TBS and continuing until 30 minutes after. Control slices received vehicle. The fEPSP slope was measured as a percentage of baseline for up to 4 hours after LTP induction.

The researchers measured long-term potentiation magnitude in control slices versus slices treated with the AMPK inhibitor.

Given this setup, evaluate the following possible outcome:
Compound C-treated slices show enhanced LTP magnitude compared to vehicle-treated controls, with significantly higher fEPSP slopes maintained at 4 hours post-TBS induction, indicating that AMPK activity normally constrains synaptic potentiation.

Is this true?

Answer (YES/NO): NO